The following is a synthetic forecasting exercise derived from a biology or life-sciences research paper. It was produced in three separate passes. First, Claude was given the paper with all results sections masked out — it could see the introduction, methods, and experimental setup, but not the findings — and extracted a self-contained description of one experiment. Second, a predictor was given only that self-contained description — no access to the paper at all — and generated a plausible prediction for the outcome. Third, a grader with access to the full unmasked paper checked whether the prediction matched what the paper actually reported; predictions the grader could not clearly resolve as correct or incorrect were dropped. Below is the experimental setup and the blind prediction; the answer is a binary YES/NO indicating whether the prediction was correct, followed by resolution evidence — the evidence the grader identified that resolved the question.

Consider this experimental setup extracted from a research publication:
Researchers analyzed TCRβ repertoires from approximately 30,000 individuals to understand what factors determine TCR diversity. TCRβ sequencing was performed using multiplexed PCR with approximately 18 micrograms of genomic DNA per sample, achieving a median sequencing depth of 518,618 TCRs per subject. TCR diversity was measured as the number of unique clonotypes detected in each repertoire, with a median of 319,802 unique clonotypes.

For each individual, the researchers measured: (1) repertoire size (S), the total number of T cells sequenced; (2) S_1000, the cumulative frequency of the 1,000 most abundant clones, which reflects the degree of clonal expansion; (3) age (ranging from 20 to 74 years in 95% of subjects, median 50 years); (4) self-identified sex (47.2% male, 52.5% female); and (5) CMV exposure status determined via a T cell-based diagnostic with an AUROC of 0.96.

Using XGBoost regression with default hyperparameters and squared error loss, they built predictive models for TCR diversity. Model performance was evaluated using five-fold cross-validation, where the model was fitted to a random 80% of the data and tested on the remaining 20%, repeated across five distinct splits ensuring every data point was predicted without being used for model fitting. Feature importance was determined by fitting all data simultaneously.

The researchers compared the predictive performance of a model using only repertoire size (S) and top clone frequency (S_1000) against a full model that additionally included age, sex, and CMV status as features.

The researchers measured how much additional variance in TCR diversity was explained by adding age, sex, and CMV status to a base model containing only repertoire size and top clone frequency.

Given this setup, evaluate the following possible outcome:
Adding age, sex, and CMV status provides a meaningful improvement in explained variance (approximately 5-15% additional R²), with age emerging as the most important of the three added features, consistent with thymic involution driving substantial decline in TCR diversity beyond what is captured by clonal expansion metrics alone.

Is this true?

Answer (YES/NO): NO